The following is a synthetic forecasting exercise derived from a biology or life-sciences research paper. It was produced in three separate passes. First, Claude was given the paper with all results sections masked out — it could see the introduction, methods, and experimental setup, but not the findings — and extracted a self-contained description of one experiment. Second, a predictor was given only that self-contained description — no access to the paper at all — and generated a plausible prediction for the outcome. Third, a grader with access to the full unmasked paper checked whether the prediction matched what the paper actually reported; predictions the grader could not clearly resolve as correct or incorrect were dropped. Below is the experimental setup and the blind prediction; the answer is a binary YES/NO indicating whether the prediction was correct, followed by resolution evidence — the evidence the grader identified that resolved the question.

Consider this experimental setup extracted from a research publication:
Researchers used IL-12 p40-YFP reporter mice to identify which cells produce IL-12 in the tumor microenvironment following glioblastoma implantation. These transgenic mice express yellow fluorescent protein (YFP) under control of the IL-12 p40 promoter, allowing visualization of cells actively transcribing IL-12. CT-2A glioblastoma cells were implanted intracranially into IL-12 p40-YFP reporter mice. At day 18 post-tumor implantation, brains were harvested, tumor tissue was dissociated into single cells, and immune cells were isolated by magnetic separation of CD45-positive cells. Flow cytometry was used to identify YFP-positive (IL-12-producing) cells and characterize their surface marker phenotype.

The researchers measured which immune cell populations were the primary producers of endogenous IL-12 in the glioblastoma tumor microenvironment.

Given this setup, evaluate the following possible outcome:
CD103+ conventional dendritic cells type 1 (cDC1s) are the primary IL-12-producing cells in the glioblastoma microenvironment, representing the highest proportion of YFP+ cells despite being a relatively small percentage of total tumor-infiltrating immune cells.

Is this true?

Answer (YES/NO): NO